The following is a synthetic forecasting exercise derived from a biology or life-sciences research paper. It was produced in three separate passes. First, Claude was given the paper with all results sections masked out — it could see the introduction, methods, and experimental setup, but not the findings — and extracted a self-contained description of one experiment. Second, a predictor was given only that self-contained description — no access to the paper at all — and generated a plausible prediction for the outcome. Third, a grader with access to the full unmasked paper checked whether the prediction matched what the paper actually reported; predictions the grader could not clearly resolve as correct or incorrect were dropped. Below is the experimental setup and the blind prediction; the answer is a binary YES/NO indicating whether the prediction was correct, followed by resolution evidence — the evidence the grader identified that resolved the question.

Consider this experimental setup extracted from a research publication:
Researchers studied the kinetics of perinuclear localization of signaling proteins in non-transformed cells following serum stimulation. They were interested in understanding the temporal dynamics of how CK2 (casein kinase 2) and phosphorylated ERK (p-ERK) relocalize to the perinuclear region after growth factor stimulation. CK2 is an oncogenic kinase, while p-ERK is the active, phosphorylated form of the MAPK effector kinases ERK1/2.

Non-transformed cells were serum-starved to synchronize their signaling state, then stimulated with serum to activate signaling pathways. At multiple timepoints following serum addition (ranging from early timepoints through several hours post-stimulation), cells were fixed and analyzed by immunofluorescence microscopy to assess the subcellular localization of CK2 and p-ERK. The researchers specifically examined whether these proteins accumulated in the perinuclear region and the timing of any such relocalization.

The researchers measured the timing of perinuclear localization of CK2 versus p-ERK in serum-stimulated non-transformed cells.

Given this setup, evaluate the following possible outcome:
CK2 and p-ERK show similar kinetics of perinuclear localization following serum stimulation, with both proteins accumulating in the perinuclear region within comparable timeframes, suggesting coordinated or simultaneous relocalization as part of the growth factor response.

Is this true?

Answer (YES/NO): NO